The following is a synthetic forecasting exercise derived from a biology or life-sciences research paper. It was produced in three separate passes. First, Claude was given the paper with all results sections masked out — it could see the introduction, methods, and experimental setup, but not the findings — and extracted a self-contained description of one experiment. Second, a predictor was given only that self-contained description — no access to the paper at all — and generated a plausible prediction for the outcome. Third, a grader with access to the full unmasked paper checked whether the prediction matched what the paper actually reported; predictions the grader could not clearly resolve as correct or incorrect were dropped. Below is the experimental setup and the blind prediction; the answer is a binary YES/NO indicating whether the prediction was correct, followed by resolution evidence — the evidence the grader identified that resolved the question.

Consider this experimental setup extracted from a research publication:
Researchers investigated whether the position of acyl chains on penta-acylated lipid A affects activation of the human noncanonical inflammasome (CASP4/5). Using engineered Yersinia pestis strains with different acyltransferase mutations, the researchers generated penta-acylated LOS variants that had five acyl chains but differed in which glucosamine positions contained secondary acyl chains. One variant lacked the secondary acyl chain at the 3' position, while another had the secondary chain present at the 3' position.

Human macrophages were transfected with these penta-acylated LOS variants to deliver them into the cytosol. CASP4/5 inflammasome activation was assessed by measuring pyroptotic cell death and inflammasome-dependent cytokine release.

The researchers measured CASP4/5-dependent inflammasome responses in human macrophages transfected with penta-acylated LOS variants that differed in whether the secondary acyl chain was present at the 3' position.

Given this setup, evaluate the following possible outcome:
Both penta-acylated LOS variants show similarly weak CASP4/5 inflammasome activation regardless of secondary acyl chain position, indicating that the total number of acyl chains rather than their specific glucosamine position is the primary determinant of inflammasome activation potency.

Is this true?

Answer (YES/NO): NO